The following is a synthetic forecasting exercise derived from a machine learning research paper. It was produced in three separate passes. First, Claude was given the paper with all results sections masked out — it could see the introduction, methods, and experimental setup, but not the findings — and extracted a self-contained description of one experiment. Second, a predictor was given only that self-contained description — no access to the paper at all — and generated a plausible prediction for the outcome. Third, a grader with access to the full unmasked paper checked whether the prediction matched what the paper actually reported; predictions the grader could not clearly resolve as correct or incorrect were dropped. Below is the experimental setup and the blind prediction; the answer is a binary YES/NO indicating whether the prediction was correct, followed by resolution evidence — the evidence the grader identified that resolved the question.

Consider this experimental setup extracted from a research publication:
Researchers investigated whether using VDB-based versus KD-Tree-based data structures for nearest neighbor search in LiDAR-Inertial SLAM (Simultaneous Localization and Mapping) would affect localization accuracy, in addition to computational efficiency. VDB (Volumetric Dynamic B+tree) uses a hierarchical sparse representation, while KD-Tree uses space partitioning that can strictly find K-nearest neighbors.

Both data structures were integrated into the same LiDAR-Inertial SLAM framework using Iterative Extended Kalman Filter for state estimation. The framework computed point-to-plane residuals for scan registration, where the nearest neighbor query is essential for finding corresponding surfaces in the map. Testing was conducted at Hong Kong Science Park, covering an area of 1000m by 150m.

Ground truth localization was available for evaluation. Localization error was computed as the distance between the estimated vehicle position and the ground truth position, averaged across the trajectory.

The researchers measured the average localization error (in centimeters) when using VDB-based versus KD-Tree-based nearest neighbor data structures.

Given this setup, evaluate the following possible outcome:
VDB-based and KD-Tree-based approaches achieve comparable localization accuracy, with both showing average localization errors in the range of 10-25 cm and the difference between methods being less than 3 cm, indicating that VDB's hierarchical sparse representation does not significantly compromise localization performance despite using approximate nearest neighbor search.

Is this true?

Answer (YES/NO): YES